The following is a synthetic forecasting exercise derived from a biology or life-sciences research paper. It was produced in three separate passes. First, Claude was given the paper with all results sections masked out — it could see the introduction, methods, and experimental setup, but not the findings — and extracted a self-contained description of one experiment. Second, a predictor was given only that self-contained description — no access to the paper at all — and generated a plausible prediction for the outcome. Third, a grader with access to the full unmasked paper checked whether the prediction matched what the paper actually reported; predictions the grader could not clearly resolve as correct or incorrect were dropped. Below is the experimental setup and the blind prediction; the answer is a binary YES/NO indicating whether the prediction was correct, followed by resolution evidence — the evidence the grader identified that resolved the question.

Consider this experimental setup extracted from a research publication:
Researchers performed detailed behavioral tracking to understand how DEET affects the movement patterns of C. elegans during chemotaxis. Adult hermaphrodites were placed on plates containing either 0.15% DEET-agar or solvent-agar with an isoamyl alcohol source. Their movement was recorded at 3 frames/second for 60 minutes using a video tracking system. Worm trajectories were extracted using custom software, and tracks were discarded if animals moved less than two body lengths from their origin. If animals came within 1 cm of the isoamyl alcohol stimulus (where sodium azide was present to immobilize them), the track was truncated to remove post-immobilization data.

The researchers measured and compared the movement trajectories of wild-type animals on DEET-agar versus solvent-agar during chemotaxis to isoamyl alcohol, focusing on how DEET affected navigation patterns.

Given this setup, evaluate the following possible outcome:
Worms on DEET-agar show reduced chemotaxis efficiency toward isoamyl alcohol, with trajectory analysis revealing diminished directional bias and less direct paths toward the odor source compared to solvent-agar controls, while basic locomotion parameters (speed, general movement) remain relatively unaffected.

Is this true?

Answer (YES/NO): NO